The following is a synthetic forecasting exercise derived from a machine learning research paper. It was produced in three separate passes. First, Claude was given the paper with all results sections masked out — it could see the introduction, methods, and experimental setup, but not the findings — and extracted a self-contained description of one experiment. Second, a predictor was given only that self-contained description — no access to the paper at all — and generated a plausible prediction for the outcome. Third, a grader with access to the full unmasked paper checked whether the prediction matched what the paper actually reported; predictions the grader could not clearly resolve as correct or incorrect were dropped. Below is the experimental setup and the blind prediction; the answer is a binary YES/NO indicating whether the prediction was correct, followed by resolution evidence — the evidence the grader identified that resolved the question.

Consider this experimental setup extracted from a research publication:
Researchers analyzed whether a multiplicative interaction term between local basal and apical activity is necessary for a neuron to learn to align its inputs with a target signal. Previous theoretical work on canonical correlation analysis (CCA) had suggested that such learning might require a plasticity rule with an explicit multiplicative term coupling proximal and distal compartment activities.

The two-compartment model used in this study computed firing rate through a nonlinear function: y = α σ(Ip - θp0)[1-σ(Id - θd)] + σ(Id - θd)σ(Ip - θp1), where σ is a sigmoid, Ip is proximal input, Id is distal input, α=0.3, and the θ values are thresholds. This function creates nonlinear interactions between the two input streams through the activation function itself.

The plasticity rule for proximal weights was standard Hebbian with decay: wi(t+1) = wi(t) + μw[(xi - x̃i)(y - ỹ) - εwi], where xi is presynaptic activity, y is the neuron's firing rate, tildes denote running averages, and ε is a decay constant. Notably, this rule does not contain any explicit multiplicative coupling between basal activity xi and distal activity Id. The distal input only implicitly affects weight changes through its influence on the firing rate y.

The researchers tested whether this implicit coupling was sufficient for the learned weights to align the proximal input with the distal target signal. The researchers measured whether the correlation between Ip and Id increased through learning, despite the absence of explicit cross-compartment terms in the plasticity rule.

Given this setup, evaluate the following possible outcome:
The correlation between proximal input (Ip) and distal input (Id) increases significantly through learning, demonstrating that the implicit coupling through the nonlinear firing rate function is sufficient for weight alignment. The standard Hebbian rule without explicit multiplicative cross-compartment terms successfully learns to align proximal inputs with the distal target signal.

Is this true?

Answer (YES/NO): YES